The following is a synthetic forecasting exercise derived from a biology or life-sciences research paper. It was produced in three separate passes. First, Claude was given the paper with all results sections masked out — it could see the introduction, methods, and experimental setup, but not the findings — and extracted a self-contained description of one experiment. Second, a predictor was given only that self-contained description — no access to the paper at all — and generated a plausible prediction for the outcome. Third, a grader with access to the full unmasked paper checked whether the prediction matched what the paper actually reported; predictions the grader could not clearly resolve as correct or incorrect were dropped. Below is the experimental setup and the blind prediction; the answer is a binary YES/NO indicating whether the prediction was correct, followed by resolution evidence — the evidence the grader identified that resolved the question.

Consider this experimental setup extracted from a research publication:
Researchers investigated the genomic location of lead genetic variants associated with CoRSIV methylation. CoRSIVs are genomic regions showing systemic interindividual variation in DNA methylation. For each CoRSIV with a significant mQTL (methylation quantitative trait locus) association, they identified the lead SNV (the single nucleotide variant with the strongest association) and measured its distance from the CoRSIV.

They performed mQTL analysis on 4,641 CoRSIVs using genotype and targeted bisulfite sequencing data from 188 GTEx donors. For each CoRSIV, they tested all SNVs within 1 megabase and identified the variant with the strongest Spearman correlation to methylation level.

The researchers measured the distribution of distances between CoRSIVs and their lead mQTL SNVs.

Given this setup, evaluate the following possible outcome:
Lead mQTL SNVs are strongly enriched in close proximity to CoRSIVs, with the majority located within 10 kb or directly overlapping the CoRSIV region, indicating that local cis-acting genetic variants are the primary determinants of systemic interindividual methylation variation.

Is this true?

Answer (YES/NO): YES